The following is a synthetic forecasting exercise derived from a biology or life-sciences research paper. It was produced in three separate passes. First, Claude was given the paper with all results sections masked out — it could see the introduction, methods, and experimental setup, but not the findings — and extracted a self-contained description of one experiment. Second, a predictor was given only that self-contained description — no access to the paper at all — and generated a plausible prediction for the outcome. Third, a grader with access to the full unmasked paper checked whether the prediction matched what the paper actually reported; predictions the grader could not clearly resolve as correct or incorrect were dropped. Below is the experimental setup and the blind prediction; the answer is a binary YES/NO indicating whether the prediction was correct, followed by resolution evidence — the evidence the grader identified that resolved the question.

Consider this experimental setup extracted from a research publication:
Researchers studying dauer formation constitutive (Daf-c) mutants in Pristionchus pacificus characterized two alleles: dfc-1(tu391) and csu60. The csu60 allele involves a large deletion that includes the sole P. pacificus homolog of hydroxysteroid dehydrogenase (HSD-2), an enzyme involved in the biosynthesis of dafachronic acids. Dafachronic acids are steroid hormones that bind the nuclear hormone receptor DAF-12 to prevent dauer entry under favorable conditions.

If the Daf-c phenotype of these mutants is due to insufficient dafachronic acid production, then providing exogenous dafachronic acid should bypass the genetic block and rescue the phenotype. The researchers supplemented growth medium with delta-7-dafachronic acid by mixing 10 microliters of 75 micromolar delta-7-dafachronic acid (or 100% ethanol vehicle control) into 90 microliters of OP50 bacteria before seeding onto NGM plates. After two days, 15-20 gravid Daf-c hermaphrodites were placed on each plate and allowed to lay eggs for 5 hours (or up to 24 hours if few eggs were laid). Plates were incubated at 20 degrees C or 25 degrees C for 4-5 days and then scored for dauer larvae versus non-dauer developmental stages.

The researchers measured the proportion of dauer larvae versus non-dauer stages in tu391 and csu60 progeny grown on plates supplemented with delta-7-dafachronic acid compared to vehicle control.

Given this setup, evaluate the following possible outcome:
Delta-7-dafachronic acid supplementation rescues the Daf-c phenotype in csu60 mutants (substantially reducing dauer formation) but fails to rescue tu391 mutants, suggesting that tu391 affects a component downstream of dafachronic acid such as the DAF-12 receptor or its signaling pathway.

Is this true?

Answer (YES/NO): NO